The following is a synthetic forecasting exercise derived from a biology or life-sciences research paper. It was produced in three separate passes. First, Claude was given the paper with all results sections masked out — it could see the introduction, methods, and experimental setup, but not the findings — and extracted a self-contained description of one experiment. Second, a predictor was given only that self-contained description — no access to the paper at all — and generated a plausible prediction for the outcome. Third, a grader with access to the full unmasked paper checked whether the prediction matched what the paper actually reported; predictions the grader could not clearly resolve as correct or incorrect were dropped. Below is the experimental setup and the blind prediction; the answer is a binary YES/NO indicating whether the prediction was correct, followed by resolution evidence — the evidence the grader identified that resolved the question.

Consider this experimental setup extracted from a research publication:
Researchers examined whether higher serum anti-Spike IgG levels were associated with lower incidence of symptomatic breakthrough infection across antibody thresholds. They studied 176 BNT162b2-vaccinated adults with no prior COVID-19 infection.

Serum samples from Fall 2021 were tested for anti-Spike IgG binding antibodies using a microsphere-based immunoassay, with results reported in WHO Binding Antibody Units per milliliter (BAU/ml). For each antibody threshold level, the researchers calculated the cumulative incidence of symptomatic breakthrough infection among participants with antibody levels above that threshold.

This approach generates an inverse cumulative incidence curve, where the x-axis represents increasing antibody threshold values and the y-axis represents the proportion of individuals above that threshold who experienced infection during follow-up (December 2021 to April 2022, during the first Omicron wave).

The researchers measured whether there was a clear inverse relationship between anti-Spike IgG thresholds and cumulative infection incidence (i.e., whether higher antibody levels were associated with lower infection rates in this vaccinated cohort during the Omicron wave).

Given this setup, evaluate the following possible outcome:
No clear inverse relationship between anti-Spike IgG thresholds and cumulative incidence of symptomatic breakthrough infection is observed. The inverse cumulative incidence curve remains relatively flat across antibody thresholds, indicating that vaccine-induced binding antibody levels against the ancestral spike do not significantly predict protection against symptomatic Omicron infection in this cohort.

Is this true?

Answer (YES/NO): NO